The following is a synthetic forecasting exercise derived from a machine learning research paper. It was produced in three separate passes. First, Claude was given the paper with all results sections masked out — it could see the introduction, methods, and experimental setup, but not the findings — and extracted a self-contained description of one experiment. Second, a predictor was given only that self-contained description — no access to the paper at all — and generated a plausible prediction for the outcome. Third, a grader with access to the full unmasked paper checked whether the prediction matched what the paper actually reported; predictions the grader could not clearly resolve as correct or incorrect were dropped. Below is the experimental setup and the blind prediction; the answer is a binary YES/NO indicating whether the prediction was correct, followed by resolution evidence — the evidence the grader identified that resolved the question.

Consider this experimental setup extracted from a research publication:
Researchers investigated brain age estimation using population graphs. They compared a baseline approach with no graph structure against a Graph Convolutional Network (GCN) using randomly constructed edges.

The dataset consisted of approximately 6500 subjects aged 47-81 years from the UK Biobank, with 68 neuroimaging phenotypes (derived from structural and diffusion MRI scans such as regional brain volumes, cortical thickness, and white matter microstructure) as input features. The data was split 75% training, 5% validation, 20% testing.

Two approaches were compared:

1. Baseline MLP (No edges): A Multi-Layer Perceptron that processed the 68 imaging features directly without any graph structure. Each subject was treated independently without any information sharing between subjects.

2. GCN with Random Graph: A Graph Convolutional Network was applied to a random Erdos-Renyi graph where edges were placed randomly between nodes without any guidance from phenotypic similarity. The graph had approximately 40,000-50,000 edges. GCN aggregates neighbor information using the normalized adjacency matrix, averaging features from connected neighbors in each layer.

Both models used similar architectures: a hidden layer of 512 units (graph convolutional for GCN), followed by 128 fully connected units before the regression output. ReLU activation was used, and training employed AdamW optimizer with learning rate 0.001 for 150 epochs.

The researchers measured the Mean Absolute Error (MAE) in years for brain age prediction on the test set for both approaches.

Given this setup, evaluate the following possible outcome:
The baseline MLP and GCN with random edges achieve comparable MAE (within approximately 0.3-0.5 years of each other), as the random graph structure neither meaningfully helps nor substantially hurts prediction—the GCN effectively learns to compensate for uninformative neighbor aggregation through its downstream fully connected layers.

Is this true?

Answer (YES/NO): NO